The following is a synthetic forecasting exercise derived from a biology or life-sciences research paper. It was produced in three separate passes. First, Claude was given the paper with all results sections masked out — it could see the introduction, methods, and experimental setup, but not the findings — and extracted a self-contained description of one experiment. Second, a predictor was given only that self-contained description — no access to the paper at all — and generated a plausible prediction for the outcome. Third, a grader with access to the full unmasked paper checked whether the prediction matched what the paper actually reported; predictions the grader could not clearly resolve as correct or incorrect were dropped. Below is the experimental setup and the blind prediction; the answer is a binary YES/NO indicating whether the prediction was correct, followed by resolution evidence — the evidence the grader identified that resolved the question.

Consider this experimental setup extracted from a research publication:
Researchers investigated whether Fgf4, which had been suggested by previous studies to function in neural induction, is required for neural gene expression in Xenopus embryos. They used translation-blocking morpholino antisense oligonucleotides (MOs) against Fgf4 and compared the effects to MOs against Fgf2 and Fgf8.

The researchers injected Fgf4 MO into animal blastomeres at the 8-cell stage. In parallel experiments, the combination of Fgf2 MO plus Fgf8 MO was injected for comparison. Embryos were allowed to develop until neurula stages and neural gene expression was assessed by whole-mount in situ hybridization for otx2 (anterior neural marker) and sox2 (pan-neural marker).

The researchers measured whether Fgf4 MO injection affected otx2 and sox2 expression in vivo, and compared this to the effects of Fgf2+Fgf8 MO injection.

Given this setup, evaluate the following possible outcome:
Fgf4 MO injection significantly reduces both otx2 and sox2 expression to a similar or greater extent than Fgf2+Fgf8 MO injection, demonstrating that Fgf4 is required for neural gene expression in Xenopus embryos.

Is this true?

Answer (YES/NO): NO